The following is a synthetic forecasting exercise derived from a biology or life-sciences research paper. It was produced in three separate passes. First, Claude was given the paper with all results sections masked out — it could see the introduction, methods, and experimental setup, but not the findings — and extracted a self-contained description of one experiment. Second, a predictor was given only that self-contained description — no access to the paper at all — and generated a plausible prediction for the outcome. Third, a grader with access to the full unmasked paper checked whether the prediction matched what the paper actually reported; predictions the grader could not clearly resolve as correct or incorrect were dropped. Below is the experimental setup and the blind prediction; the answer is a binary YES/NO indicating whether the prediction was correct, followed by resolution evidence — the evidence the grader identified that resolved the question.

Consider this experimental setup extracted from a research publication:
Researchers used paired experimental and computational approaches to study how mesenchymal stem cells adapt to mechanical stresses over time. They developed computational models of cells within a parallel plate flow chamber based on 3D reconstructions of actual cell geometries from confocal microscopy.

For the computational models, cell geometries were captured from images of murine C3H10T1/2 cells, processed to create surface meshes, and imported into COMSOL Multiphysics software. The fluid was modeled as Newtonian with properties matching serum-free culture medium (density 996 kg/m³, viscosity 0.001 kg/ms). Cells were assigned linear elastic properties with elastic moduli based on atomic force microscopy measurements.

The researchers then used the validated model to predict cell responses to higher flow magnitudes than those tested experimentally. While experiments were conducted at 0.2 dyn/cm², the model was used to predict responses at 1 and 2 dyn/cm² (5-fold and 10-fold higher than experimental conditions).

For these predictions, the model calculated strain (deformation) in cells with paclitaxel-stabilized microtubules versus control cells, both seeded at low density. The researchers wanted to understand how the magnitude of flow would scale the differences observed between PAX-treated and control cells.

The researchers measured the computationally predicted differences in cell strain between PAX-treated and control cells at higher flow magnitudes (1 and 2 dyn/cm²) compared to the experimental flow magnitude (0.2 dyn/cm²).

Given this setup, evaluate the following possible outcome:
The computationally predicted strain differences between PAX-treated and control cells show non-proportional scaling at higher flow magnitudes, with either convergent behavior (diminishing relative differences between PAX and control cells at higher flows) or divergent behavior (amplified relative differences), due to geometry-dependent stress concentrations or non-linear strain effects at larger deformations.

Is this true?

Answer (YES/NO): YES